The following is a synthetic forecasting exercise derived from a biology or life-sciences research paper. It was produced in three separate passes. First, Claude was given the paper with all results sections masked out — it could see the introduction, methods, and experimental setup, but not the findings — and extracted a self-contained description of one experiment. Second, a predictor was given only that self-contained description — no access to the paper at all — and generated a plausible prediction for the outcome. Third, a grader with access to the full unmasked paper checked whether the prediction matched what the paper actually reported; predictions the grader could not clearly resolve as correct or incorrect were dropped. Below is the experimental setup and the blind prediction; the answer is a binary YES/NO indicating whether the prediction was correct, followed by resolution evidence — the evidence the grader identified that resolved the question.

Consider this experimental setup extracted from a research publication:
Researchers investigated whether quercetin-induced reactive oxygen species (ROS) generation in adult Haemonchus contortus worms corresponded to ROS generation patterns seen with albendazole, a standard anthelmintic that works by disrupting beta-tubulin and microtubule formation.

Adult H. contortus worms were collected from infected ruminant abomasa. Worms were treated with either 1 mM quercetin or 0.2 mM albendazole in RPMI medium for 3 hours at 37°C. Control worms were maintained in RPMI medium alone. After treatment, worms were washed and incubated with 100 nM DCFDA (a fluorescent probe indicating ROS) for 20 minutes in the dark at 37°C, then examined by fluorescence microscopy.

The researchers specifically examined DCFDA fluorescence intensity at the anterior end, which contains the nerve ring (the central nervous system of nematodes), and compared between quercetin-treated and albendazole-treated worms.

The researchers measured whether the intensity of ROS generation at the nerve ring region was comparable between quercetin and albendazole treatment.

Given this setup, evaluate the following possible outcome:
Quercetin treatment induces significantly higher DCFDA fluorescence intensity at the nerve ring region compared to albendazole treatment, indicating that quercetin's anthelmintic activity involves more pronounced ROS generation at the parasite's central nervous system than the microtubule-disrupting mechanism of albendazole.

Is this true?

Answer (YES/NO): YES